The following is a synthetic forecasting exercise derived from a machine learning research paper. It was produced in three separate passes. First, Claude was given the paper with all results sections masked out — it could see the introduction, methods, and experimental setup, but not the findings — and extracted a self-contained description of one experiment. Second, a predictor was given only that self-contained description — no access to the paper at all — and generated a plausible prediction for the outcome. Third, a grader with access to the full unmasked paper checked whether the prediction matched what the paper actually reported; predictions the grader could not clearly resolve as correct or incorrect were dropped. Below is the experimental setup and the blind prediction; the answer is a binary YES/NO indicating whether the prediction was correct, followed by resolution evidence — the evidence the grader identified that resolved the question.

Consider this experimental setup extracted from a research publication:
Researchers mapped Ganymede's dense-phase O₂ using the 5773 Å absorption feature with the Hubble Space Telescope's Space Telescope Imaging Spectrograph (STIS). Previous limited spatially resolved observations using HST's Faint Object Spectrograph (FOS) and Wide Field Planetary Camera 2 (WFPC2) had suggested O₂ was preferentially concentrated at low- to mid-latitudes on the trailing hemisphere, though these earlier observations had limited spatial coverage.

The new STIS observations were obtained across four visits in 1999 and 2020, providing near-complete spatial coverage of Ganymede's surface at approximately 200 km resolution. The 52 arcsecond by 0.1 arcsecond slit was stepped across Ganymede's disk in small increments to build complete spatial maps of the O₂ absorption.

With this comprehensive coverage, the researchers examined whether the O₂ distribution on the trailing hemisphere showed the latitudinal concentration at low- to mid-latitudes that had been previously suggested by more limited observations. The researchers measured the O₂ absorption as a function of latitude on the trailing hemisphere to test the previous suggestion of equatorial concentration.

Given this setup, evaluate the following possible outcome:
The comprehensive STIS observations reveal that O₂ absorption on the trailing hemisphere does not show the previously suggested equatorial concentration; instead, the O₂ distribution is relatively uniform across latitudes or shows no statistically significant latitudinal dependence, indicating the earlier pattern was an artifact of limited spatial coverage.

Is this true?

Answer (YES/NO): NO